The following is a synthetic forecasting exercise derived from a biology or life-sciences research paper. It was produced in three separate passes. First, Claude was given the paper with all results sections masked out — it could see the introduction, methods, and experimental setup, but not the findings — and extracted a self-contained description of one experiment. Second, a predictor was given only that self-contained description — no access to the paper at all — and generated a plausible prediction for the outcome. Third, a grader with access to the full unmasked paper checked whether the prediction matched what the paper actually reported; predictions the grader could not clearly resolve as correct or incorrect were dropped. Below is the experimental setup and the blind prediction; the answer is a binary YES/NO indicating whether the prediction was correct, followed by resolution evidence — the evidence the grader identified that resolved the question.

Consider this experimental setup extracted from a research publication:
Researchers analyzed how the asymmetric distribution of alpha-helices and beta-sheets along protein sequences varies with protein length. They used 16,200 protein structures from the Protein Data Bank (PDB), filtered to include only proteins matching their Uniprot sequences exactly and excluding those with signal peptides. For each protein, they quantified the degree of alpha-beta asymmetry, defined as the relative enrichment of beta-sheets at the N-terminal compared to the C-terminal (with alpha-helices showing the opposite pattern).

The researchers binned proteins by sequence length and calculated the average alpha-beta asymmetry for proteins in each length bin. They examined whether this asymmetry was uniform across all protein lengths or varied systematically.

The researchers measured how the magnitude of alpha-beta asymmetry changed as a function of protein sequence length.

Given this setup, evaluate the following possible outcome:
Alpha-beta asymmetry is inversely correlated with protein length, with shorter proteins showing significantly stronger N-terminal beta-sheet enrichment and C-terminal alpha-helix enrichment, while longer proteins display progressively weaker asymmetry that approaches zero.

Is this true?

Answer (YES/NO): NO